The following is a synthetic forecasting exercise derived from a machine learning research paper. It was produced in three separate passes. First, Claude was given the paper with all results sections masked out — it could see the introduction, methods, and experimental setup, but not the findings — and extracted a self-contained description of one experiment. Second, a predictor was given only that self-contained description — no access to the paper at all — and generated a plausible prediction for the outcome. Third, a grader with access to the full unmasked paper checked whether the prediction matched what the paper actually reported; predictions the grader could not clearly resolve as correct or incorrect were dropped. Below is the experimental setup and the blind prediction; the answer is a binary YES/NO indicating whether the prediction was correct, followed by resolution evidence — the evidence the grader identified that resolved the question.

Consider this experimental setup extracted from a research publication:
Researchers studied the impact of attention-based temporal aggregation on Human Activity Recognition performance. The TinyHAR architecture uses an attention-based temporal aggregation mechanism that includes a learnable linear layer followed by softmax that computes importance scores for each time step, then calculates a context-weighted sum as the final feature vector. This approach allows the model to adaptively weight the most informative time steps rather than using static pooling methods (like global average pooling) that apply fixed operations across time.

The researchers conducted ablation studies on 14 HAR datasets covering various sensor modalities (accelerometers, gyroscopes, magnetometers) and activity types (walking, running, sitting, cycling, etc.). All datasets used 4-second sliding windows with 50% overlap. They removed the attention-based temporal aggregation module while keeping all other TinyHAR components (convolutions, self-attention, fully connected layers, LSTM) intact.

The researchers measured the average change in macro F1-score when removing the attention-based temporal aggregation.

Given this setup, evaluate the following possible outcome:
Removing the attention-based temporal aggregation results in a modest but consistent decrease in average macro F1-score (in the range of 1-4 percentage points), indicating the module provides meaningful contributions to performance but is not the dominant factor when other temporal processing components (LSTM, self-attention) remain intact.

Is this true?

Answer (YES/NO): NO